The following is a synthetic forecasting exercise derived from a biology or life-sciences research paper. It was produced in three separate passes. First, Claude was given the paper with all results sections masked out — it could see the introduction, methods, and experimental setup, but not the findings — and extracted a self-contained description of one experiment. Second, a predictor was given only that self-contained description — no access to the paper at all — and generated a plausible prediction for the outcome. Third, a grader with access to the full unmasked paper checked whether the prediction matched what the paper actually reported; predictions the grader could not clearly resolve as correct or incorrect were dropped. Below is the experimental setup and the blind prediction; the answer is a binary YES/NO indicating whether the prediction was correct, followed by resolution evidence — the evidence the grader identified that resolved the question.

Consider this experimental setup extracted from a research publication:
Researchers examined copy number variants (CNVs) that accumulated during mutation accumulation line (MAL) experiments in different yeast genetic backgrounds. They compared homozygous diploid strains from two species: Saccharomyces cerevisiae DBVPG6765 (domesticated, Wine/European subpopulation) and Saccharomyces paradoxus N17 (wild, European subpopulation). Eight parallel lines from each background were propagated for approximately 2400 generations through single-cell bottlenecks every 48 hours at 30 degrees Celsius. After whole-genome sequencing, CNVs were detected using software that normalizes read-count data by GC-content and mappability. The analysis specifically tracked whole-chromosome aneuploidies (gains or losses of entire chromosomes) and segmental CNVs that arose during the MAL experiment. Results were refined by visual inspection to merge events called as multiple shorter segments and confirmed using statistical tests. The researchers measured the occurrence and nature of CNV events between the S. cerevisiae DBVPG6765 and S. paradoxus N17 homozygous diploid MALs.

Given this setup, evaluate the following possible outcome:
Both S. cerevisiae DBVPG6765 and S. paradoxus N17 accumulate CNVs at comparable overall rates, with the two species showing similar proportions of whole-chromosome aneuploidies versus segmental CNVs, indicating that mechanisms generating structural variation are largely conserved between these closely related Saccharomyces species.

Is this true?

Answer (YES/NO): NO